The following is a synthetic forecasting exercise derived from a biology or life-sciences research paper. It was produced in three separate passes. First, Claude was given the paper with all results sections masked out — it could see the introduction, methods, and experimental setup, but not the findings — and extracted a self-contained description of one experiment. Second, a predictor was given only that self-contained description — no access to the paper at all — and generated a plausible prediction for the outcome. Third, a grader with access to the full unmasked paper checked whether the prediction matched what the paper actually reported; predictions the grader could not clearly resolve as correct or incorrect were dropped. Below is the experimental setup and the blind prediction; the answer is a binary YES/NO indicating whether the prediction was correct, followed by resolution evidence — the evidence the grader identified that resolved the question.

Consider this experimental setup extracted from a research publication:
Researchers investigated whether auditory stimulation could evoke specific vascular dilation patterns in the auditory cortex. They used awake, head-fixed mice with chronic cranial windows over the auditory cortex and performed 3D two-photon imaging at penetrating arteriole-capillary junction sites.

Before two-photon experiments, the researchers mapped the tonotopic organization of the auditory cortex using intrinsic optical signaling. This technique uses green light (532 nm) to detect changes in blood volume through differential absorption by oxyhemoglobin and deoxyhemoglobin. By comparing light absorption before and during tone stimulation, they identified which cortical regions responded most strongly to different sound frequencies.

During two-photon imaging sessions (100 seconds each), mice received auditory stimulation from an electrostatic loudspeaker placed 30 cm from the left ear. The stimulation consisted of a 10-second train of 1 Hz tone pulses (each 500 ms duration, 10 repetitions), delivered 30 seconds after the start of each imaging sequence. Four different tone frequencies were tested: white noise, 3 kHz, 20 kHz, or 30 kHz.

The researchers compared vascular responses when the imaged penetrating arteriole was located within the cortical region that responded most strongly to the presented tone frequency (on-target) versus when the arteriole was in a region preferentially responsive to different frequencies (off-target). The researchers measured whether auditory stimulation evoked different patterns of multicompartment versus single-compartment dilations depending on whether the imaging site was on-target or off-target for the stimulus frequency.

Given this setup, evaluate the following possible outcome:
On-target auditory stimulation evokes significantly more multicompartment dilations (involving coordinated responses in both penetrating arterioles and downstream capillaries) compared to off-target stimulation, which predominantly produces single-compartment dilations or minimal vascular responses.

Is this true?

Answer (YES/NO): YES